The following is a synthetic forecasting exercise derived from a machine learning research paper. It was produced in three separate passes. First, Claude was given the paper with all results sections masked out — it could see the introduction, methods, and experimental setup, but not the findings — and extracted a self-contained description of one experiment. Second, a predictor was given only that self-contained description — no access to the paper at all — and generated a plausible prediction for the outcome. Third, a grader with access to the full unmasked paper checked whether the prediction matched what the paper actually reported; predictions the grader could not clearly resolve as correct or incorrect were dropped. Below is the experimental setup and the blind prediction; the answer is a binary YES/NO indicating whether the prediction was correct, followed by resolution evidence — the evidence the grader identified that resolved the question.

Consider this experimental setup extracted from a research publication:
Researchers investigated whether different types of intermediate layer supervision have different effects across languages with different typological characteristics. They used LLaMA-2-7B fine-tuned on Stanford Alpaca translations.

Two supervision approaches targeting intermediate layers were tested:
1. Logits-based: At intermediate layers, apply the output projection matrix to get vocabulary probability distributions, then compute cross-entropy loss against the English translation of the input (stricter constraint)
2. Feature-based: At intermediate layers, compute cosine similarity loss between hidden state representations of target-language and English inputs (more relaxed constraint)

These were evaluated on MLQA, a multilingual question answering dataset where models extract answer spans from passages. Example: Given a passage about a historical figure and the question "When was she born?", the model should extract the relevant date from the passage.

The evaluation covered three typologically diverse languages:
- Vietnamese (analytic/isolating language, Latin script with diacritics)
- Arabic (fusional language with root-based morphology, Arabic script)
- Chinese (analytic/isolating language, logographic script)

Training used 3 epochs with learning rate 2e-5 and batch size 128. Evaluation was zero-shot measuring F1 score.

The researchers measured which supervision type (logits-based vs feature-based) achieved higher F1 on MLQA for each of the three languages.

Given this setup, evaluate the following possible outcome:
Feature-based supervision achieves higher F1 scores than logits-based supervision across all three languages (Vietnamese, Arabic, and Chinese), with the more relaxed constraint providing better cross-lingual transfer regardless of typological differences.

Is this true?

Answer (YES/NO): NO